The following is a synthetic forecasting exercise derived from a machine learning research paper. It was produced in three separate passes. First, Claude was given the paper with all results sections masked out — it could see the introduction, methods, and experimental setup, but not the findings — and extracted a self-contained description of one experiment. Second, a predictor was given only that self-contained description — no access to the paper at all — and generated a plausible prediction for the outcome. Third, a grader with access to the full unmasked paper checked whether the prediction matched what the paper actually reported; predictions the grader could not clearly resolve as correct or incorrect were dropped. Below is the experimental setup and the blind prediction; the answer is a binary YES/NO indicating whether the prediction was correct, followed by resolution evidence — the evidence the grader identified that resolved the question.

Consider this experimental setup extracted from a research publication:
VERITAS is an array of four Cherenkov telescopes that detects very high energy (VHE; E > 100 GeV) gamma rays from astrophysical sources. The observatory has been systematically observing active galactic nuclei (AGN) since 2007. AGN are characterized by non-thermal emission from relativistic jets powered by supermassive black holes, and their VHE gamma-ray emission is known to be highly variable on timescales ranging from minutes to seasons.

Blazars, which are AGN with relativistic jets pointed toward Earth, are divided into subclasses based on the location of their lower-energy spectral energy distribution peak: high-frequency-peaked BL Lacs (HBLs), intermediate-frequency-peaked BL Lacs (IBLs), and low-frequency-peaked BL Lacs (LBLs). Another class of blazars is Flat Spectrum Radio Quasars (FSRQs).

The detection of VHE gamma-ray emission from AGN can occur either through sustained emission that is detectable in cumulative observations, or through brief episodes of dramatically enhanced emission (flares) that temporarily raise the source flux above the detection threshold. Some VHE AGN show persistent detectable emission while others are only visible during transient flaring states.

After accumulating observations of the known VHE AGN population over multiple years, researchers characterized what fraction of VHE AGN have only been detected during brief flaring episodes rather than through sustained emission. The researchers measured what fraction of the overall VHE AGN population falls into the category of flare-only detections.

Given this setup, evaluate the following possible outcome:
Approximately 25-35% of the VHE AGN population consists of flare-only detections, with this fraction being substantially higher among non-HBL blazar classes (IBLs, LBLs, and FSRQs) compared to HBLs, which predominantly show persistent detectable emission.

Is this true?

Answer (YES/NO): YES